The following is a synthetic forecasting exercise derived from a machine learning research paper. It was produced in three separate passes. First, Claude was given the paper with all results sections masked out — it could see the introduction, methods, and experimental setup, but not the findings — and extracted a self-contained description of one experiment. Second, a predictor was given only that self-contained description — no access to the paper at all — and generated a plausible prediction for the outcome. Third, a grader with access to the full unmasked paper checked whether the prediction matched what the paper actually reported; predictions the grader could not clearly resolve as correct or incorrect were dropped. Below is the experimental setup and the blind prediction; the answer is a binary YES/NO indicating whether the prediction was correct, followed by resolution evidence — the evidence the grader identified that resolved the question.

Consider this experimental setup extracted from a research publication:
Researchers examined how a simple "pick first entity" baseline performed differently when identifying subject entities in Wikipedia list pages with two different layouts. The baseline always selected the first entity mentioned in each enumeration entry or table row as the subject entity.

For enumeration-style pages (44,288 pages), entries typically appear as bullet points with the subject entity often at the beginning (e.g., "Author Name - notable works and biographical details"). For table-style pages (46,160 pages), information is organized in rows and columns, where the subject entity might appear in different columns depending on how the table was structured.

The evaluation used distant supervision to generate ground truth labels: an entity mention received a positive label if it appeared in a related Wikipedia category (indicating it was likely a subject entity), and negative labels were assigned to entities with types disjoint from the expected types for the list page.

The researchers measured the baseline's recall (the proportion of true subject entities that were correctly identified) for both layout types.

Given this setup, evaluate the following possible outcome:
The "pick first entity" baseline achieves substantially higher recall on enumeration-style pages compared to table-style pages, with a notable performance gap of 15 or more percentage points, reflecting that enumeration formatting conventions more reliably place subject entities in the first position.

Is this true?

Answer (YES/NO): YES